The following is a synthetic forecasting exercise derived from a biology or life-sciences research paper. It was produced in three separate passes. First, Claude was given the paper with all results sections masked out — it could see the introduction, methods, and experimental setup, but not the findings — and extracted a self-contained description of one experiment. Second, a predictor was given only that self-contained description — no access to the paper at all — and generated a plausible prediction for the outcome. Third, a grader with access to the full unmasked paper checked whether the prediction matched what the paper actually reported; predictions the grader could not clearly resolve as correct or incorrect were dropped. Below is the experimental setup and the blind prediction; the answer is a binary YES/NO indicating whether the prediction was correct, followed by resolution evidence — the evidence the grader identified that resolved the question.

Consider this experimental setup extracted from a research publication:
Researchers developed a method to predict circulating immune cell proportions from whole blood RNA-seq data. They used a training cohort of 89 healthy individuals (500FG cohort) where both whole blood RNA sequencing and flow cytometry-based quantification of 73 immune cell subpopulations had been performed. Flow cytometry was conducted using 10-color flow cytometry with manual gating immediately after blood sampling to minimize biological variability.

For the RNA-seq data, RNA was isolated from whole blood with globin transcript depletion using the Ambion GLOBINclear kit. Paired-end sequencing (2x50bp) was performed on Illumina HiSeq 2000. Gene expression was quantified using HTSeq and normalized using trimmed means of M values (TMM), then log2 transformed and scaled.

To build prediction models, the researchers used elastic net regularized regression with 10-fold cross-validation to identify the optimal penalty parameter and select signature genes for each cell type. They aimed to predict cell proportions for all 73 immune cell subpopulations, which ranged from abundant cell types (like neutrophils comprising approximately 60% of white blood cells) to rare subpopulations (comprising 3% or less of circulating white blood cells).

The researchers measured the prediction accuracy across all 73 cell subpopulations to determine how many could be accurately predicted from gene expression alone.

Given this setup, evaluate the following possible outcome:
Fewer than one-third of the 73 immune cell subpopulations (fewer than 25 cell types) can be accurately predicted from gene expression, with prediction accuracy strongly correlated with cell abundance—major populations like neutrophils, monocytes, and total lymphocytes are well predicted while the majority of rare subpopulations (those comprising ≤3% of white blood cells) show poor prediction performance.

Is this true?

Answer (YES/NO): NO